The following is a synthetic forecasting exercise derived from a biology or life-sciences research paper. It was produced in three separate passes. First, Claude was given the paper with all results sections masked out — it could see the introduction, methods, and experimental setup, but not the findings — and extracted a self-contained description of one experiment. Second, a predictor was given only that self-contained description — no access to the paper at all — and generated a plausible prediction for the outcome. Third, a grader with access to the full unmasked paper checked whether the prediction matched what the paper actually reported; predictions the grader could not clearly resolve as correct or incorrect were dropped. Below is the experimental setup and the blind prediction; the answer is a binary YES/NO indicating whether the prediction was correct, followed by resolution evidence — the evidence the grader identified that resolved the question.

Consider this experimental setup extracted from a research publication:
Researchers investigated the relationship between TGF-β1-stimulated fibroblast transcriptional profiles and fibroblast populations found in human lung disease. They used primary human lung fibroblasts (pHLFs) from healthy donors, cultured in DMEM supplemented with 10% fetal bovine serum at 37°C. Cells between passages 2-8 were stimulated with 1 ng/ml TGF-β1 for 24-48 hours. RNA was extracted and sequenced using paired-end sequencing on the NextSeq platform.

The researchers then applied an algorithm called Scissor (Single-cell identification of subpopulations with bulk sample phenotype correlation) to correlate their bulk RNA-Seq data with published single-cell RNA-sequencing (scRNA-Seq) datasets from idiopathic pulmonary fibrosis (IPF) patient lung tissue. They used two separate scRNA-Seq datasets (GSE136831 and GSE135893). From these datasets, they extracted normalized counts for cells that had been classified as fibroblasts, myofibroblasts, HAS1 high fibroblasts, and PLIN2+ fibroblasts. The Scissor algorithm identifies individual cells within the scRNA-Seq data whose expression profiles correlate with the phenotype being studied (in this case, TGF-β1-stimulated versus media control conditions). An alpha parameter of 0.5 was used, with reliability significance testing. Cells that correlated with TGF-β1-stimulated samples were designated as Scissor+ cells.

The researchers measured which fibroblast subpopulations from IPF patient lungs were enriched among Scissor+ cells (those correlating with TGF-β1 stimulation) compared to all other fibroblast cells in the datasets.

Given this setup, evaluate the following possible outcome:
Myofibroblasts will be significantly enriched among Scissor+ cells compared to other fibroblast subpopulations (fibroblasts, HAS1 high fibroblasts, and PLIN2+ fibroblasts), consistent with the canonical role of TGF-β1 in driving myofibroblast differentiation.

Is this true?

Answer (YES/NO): NO